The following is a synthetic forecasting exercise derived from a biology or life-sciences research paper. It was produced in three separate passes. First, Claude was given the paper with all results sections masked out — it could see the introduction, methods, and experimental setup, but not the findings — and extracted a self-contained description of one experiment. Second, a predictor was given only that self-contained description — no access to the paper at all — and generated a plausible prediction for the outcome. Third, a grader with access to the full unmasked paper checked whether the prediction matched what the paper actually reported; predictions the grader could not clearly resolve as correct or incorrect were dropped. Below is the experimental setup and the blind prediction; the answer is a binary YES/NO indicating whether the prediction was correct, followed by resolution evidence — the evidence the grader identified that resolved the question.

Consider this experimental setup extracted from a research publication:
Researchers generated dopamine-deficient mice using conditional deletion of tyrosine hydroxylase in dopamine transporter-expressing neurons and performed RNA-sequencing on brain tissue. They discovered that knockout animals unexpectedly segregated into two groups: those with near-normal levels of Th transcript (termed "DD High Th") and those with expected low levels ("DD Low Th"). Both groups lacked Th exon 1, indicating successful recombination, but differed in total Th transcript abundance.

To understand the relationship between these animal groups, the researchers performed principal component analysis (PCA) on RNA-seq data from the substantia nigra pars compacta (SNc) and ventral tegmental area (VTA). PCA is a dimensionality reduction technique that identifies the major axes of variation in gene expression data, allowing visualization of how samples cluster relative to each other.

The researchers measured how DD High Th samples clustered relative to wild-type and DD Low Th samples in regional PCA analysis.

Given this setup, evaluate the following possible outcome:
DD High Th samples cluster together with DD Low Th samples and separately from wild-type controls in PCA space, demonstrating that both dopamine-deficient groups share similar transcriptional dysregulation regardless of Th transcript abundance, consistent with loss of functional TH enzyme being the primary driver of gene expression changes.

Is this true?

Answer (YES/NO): NO